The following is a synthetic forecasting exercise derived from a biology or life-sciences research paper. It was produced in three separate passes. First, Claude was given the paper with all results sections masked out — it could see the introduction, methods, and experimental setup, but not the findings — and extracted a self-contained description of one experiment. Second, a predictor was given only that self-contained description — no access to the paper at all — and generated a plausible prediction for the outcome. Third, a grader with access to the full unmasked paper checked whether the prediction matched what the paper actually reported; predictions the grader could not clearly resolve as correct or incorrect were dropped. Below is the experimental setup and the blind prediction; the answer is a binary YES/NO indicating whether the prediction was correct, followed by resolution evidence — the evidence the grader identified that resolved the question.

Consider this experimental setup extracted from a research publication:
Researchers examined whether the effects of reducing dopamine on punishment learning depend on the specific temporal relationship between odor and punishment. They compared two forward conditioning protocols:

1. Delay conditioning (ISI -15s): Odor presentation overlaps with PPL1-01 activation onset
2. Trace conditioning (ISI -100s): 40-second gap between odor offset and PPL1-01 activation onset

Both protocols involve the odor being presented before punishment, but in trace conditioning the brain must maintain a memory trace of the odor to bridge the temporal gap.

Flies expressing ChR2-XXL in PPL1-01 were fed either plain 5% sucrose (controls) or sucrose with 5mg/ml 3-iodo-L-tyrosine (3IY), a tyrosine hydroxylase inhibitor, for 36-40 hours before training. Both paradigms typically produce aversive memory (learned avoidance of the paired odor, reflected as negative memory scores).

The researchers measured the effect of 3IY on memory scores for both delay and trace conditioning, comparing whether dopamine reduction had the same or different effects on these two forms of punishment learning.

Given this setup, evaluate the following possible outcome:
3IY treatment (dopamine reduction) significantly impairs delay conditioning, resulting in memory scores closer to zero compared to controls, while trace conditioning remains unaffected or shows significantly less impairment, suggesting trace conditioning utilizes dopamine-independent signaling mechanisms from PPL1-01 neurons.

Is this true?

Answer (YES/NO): NO